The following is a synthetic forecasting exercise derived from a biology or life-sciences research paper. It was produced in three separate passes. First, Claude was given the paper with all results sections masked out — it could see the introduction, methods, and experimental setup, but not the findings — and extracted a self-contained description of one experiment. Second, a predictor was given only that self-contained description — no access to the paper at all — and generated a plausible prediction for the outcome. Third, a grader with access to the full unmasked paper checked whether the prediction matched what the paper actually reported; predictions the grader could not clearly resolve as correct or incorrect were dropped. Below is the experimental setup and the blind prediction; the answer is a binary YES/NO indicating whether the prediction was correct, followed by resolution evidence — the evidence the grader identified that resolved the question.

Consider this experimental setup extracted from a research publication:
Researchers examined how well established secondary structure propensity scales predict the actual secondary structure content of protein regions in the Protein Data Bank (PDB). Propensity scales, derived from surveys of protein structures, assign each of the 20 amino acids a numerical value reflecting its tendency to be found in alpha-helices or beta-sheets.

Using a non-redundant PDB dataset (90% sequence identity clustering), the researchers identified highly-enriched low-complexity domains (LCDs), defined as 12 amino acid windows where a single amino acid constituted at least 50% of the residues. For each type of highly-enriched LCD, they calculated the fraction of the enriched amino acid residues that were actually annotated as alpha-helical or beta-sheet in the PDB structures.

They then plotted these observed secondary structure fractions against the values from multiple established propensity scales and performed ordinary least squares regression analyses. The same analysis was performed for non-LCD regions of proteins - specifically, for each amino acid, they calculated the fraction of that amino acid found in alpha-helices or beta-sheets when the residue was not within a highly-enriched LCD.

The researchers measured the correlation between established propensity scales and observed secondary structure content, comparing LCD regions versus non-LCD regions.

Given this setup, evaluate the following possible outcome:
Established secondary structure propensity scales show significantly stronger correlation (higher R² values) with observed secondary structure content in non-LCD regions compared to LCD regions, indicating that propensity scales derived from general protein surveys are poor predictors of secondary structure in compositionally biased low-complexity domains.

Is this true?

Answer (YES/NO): YES